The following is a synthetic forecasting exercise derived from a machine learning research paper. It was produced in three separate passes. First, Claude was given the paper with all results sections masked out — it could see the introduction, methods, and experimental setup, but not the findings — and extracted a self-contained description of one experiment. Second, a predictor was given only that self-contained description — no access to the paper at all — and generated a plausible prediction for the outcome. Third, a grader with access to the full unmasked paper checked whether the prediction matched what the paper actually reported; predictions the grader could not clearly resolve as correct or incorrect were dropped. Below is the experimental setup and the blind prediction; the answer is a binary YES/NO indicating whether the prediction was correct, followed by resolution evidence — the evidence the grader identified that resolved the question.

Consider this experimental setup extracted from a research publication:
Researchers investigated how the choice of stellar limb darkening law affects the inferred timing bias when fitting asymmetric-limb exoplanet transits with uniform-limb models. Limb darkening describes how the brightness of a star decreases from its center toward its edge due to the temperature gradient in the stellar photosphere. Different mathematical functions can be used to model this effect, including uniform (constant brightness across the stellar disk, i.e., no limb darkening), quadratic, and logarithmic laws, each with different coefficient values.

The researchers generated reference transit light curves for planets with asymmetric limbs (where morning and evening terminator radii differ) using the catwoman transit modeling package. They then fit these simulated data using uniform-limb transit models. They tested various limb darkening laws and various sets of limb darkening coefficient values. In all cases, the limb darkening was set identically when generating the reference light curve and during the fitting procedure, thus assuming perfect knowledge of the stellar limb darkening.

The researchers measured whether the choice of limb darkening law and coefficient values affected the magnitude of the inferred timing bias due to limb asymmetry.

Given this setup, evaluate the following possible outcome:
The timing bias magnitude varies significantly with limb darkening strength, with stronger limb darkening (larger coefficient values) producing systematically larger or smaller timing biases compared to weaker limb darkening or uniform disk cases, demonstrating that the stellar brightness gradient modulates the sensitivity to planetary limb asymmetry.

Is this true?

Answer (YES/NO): NO